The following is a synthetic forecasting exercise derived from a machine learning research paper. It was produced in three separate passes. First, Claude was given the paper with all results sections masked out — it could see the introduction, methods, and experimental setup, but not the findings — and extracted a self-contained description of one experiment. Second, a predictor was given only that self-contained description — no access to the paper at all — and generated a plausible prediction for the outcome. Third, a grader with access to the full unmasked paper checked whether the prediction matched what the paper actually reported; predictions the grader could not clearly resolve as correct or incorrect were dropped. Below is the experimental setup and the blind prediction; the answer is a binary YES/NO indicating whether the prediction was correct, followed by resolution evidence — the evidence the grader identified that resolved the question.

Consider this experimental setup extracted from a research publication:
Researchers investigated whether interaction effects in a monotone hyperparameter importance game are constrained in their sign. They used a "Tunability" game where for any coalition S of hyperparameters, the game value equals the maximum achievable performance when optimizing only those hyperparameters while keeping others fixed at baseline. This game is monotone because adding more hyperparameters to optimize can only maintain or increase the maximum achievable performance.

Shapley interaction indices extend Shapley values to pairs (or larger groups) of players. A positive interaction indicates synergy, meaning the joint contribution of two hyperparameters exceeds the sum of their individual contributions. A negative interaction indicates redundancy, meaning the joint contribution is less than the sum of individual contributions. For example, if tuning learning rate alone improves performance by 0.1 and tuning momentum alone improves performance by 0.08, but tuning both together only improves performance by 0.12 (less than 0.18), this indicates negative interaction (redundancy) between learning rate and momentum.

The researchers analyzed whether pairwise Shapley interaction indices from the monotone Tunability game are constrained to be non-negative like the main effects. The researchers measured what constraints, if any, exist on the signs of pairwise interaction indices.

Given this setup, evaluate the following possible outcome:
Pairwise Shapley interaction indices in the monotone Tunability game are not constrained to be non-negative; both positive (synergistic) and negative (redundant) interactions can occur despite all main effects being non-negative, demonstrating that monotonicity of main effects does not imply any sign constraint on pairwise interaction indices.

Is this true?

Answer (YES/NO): YES